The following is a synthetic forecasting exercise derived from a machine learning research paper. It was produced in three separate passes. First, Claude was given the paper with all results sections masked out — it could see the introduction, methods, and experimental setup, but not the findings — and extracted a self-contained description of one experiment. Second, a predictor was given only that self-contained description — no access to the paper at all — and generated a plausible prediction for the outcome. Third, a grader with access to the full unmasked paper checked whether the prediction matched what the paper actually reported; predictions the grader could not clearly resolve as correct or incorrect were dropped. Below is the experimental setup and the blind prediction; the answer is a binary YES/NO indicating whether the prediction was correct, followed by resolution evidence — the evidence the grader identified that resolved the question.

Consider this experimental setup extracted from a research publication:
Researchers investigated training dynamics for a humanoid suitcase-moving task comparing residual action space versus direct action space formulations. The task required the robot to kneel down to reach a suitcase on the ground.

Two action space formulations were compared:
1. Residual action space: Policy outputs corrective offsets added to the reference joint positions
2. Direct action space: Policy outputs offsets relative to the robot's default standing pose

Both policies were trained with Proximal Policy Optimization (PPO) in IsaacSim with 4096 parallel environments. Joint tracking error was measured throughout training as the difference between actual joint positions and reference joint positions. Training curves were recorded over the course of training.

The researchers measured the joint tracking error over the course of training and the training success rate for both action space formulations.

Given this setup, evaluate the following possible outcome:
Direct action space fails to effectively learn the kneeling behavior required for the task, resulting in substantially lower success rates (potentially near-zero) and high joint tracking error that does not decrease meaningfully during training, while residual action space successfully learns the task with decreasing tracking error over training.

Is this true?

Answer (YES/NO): NO